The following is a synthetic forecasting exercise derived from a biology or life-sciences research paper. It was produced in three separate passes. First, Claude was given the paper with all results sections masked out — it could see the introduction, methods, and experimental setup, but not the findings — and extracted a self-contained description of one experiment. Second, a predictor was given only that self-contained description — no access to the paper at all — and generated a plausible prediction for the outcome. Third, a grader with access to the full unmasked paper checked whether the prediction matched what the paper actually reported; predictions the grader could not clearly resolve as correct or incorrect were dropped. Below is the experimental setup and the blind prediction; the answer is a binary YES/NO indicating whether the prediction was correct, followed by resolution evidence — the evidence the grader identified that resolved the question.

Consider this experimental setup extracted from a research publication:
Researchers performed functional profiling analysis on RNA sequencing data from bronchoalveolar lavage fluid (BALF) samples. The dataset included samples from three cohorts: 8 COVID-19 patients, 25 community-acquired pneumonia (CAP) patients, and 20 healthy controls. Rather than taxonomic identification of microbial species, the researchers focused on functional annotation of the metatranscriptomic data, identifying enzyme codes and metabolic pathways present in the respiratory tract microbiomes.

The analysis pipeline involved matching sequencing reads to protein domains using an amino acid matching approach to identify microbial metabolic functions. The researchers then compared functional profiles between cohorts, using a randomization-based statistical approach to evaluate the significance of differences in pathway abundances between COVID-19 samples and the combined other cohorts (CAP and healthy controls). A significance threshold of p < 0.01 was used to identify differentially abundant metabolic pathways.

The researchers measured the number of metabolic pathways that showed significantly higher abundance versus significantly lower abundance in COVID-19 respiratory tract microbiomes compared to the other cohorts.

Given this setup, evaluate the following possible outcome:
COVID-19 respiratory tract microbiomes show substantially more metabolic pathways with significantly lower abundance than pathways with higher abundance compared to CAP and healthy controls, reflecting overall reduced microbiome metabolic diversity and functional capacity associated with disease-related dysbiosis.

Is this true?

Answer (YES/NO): YES